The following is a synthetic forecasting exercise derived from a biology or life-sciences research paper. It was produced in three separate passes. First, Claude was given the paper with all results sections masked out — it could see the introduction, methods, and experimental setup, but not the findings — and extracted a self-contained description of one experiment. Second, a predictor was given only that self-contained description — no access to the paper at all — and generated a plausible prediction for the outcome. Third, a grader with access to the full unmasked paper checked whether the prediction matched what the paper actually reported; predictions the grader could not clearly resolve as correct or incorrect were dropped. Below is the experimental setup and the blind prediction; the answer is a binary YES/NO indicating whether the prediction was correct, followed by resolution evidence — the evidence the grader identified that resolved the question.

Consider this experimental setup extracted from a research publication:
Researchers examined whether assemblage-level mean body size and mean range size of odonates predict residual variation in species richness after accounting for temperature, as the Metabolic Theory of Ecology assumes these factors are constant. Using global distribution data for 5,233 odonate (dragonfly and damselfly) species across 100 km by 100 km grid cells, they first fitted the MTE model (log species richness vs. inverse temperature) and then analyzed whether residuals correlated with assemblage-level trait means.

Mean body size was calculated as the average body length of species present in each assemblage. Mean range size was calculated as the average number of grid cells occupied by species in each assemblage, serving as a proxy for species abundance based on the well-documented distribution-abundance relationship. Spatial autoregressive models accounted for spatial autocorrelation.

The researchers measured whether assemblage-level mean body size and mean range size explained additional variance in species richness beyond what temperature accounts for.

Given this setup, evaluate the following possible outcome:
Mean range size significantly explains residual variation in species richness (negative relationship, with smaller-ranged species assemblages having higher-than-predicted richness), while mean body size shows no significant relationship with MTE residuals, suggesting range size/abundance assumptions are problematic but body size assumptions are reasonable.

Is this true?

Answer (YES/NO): NO